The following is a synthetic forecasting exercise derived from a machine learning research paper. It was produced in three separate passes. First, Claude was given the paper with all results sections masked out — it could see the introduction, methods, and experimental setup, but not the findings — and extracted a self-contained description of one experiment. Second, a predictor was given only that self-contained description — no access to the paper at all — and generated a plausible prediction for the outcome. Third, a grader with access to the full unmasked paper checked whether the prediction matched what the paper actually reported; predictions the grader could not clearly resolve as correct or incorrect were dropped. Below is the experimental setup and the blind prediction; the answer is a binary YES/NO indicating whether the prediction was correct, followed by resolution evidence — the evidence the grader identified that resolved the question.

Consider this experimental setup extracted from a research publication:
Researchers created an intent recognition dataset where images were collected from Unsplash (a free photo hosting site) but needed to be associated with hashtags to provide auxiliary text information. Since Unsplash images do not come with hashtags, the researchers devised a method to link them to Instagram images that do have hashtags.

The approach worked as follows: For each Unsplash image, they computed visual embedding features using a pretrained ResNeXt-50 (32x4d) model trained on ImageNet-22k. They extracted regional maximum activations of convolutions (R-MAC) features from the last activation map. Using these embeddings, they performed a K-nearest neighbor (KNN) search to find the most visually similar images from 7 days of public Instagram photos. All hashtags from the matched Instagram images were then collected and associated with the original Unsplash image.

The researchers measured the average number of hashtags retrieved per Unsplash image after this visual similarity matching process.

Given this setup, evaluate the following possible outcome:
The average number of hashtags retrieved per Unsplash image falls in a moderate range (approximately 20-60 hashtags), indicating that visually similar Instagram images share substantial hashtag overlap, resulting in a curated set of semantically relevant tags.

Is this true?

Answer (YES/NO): NO